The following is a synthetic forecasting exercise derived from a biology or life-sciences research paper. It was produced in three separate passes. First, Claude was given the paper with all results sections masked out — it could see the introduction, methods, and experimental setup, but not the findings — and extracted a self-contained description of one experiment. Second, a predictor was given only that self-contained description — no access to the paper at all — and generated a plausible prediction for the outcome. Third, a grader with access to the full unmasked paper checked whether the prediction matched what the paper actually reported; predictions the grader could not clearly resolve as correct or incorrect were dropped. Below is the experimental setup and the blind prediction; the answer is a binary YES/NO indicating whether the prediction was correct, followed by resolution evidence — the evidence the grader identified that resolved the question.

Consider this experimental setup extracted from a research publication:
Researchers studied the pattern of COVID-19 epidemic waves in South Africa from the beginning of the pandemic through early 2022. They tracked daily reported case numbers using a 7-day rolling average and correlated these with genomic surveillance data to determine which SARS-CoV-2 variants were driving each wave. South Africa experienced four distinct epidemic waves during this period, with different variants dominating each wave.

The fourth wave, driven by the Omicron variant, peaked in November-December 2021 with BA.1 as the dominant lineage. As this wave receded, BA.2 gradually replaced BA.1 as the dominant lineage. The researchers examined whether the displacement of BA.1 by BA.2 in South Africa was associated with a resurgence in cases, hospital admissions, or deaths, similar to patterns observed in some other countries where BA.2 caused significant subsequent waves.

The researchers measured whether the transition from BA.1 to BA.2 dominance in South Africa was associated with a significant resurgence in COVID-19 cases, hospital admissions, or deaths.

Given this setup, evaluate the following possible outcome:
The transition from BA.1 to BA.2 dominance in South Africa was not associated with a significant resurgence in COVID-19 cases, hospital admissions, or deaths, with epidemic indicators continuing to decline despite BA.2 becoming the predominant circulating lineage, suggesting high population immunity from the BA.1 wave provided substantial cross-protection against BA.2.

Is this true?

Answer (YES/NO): YES